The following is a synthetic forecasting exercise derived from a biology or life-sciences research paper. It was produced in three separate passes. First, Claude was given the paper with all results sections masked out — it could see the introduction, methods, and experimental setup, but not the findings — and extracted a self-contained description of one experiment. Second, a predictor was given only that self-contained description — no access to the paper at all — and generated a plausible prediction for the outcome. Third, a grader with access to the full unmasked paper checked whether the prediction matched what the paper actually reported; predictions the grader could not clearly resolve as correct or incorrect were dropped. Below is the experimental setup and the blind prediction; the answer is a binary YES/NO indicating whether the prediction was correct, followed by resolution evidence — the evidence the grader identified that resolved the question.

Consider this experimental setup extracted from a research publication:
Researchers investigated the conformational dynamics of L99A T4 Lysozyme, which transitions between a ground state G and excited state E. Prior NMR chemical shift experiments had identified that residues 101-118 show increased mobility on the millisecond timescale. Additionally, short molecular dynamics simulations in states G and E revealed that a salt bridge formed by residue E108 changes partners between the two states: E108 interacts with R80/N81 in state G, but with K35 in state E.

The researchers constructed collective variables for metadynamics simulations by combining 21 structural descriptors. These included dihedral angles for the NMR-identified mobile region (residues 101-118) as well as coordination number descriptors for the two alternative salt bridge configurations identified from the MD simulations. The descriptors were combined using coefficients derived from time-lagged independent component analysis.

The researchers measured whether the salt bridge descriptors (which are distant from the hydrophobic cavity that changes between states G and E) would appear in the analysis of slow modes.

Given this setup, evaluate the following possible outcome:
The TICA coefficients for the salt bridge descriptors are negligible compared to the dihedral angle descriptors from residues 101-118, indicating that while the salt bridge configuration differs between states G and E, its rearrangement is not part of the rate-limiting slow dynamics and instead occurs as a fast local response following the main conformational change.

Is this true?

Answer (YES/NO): NO